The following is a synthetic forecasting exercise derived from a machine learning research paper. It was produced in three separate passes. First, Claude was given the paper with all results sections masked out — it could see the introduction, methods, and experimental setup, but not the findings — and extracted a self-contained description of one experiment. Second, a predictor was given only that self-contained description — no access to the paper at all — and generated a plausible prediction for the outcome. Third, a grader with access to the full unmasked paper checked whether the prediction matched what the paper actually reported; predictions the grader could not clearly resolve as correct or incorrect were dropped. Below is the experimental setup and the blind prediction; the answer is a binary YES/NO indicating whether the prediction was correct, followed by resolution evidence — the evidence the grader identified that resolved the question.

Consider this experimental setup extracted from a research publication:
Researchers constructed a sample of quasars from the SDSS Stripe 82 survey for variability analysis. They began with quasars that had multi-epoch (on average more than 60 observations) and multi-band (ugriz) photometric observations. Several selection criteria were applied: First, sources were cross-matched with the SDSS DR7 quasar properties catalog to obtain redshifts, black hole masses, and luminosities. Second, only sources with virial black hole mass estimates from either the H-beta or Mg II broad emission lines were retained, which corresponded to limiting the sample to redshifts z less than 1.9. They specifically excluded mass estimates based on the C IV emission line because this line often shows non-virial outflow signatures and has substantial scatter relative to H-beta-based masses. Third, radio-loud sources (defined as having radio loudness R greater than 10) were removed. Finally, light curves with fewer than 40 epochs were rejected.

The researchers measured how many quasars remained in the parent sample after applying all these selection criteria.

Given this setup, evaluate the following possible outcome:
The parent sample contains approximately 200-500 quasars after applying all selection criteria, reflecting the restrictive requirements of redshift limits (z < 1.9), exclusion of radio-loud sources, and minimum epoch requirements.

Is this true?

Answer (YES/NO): NO